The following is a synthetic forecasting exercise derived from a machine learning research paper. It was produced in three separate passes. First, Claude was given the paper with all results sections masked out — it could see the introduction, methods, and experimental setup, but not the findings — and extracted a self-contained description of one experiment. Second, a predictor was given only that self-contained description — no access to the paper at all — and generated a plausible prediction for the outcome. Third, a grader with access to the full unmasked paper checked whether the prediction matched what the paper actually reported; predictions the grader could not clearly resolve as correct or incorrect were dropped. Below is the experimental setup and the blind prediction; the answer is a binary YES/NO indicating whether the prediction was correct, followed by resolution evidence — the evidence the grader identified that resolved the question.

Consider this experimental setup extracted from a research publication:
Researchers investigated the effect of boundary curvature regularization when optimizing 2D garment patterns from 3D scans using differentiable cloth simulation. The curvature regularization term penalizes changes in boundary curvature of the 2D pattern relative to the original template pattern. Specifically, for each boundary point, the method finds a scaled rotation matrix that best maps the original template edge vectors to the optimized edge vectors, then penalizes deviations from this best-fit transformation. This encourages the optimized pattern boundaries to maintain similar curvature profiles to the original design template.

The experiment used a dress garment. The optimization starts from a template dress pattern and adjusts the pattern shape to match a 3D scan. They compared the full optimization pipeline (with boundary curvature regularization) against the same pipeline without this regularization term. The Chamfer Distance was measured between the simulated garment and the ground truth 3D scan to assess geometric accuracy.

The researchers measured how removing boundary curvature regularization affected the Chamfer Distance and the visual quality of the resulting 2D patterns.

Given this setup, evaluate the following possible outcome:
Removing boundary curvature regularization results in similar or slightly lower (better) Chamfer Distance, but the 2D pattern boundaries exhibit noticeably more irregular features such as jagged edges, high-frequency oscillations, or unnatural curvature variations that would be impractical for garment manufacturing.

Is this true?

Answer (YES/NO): NO